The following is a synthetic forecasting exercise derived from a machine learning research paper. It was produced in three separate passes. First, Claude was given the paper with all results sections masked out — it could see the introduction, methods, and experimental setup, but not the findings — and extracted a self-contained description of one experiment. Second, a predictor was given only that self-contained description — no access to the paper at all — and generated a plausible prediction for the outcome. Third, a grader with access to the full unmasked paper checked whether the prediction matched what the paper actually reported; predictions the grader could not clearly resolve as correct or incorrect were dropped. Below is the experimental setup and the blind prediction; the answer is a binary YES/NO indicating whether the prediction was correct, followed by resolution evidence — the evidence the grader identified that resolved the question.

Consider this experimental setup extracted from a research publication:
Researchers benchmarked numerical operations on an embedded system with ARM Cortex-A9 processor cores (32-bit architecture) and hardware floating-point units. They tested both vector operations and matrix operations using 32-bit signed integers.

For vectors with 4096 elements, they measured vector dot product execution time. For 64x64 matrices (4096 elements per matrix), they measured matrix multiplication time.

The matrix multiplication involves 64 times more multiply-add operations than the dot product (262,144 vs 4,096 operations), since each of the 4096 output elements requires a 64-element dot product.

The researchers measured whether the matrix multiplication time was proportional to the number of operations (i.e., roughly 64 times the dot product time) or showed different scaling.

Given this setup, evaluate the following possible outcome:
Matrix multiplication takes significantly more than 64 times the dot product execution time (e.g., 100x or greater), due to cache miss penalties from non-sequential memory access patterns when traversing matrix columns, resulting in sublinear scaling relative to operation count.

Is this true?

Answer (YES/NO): YES